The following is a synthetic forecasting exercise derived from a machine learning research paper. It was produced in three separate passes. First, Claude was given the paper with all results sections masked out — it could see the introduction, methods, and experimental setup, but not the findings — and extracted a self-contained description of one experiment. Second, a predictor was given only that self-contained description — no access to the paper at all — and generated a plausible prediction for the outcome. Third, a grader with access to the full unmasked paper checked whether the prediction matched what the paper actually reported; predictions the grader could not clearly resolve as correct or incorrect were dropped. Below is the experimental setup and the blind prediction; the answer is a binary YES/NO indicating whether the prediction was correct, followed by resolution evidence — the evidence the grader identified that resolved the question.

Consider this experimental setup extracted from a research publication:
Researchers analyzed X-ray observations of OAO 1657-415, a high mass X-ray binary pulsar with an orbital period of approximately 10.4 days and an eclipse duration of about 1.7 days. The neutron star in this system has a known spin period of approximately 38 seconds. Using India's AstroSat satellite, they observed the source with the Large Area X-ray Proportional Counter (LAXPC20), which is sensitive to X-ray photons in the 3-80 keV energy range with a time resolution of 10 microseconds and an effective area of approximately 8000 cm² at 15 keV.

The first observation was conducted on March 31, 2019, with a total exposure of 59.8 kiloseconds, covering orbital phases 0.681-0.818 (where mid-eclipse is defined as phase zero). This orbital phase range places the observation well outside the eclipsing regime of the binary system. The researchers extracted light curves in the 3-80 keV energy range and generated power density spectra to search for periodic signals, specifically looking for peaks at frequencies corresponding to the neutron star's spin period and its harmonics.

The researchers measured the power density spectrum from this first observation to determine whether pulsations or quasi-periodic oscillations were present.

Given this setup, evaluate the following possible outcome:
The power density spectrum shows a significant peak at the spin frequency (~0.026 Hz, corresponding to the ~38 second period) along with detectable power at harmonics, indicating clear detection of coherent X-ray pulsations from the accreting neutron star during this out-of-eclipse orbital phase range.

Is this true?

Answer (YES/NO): NO